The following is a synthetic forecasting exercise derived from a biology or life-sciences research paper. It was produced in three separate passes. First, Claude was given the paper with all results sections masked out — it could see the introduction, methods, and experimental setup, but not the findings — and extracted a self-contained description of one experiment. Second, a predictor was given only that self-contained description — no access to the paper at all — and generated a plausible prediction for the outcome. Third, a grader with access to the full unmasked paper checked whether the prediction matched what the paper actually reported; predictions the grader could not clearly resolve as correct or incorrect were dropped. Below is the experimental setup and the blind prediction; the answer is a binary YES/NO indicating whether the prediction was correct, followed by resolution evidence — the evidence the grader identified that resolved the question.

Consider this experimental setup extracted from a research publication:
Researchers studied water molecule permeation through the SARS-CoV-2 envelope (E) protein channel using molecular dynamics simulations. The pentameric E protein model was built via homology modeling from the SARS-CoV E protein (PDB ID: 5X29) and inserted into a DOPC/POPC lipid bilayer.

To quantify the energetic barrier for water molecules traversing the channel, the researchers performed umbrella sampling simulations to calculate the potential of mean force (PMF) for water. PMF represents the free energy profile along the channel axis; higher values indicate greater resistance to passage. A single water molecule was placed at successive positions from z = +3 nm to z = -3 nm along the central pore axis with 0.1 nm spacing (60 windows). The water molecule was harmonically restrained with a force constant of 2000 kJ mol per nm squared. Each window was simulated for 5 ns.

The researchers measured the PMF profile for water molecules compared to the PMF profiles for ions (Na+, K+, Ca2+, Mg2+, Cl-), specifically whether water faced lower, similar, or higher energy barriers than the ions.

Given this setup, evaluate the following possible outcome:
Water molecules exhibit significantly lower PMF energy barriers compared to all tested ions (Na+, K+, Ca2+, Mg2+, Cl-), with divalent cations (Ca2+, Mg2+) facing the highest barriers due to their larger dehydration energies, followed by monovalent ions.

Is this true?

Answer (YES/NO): YES